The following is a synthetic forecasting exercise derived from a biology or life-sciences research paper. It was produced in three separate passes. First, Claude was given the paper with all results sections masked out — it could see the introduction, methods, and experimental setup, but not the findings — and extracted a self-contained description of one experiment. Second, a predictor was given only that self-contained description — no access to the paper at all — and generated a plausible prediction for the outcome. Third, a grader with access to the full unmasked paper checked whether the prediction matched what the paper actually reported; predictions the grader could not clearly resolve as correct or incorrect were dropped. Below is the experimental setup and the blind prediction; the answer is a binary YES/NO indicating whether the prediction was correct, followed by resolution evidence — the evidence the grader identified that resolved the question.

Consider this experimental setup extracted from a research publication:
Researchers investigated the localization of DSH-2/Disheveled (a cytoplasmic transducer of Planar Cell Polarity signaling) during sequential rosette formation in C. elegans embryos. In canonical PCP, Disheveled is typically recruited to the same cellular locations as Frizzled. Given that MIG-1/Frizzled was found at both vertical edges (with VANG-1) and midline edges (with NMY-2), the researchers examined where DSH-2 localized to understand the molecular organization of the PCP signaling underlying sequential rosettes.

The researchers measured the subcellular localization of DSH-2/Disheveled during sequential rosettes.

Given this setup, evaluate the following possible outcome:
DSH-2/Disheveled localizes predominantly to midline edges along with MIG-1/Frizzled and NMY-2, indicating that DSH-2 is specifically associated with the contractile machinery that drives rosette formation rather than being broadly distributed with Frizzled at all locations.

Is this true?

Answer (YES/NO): YES